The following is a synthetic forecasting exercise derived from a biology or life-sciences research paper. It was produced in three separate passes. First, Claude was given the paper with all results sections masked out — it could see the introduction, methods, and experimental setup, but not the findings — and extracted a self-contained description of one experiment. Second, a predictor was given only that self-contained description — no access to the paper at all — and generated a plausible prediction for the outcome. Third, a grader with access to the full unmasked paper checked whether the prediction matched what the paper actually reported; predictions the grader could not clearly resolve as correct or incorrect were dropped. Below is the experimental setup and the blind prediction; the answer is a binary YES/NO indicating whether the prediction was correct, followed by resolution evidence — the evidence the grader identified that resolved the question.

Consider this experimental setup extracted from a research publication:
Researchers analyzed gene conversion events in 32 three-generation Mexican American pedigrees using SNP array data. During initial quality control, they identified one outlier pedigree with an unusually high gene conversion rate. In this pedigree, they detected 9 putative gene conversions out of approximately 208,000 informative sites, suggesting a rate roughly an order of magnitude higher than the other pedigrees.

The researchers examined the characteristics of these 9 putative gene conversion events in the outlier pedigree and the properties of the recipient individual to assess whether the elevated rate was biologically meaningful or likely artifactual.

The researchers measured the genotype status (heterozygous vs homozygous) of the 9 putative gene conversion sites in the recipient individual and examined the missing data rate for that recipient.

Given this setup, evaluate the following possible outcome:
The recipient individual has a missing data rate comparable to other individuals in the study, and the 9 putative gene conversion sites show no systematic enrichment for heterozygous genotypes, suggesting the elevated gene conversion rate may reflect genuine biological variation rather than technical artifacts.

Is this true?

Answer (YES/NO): NO